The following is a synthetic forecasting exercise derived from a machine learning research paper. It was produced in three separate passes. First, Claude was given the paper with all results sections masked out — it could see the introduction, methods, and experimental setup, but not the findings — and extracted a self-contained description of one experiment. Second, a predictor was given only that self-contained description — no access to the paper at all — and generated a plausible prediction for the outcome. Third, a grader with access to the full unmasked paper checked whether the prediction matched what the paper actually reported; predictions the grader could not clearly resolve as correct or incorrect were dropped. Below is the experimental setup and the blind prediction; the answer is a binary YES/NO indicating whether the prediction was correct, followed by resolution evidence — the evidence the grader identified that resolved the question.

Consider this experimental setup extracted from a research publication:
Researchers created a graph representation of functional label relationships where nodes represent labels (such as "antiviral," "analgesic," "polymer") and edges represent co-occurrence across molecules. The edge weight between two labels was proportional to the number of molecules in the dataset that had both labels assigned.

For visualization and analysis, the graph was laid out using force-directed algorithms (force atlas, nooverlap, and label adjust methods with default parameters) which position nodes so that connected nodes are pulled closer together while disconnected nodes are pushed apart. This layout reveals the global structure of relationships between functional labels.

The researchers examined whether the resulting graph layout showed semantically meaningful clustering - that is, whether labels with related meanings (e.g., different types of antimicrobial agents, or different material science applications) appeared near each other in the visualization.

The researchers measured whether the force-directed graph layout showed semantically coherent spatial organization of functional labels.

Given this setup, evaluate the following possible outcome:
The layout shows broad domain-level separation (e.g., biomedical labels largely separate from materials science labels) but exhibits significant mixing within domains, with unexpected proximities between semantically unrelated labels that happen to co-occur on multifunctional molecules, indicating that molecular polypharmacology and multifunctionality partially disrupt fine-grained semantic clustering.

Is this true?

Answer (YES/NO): NO